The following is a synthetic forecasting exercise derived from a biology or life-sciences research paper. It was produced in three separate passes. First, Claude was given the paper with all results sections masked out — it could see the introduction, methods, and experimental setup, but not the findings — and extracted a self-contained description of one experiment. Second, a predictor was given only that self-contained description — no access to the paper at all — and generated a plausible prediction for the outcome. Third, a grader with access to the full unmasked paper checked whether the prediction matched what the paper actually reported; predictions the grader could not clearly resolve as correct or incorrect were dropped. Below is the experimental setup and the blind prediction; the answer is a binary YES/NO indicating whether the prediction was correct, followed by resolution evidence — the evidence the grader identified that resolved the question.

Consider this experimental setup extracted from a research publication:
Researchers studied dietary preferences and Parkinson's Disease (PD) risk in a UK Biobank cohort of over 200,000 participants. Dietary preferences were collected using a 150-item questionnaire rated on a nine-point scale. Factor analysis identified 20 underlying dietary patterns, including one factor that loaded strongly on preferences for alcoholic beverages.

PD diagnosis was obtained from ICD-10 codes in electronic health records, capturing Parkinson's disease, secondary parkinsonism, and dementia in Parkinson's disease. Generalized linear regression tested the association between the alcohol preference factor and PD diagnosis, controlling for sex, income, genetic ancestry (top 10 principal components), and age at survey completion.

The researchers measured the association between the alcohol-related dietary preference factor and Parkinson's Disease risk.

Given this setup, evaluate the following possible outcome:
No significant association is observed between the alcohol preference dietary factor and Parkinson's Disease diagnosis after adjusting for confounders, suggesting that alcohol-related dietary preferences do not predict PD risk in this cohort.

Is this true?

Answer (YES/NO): NO